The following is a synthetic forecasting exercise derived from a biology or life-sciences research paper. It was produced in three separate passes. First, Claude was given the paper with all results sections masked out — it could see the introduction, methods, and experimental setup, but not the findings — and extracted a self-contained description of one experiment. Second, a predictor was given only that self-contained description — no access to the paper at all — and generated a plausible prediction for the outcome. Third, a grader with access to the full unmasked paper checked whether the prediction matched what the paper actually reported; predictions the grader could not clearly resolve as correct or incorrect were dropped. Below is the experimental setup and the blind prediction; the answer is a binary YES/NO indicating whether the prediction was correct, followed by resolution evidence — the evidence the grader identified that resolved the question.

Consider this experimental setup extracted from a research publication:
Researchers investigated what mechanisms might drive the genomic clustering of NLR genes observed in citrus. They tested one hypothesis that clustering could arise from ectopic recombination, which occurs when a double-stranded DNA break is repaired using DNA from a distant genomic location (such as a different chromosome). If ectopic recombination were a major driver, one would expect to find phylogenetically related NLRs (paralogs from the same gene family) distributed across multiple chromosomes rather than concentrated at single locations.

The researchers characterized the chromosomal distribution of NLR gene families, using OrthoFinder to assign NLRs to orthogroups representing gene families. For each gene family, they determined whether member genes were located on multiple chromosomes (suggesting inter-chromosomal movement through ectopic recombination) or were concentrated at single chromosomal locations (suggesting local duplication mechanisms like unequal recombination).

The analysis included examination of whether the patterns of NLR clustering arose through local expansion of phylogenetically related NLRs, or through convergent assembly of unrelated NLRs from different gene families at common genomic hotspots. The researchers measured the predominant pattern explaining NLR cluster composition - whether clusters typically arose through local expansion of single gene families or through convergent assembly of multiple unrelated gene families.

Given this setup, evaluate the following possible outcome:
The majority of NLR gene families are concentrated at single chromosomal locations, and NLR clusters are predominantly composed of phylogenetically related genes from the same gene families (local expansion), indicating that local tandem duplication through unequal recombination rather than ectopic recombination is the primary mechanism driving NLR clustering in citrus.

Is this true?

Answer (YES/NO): YES